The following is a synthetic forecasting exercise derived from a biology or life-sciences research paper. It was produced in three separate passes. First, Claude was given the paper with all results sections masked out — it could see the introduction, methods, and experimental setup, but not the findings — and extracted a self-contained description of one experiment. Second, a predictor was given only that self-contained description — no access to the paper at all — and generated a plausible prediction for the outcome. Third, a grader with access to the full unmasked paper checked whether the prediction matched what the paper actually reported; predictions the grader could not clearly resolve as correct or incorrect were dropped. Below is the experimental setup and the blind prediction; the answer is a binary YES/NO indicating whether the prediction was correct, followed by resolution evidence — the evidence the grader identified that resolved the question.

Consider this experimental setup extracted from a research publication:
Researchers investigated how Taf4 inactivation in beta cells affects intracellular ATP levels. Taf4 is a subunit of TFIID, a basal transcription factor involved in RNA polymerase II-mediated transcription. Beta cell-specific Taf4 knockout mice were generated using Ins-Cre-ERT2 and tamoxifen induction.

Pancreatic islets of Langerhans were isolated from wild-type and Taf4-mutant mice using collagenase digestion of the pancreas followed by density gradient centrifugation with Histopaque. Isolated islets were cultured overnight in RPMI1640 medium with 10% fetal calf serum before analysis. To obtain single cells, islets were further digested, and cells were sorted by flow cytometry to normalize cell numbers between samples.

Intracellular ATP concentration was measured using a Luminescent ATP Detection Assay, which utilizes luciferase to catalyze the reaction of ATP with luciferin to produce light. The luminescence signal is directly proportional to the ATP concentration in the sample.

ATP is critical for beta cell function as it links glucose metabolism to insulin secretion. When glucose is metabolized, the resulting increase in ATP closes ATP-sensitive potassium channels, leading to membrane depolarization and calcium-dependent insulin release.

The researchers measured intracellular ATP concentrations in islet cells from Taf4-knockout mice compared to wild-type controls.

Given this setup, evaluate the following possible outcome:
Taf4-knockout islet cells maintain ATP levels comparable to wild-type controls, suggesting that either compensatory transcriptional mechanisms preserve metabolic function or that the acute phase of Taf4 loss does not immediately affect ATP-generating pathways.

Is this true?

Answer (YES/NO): NO